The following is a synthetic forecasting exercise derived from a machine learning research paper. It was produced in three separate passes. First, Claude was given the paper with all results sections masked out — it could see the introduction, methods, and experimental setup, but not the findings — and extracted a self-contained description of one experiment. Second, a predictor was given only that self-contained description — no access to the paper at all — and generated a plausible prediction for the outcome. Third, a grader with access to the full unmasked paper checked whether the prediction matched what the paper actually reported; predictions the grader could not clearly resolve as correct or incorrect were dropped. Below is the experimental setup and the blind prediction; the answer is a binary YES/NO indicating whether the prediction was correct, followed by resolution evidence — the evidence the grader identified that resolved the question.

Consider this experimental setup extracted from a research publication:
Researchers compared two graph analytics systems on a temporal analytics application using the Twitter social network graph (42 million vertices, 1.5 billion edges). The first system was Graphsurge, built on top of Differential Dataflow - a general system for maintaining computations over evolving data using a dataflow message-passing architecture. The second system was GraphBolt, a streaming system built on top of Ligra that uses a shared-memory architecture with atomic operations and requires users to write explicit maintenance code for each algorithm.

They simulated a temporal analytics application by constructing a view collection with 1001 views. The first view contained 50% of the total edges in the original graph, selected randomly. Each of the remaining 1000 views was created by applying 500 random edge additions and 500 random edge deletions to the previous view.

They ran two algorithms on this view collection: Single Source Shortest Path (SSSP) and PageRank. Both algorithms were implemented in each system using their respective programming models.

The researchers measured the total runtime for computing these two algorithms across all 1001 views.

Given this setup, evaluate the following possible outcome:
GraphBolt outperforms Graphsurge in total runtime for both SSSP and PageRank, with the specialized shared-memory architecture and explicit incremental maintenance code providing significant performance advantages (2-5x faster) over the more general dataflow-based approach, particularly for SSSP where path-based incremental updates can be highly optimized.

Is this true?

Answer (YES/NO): NO